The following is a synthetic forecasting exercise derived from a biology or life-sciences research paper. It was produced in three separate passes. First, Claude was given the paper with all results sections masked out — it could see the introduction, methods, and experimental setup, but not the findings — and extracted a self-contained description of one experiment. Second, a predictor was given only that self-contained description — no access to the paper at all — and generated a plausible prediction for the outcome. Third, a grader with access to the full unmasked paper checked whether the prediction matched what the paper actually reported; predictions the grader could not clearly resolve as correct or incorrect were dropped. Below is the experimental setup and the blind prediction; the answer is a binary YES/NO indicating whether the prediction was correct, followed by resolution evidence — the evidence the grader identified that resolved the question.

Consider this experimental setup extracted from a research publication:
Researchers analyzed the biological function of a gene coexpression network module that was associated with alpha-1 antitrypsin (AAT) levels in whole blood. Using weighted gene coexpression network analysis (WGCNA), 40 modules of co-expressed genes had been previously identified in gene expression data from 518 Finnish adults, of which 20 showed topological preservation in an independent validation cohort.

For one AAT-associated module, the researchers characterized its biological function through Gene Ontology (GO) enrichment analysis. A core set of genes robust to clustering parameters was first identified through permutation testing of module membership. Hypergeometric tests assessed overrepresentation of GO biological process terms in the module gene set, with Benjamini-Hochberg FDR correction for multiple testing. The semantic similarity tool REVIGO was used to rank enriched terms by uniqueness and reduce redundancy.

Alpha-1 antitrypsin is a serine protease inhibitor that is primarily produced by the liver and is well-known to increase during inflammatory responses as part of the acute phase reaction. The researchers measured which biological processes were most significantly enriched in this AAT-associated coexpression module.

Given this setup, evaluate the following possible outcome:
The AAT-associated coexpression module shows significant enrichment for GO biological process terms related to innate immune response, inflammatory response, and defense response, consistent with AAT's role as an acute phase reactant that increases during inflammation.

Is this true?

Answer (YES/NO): NO